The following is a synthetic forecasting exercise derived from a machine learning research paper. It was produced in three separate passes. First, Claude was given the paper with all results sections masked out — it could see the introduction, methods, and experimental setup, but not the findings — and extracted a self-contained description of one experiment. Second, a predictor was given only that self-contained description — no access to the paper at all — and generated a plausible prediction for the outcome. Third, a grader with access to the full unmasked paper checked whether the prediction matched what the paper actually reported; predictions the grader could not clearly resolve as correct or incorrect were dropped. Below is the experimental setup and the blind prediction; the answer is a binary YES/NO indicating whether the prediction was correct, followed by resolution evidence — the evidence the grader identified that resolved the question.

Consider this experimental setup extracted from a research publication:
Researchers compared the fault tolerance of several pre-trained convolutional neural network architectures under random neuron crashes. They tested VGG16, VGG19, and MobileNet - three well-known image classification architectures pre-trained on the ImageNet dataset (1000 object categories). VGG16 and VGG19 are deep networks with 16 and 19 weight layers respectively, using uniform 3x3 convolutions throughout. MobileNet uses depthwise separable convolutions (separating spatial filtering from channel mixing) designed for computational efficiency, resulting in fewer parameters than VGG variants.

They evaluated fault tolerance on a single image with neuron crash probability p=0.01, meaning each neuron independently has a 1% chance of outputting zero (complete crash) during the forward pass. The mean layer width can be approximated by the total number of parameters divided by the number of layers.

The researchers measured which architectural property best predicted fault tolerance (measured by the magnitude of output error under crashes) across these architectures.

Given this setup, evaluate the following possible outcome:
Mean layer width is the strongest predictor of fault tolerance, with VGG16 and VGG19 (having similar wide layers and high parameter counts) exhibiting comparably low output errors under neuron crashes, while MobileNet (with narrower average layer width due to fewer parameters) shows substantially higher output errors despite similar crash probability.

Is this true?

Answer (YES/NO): YES